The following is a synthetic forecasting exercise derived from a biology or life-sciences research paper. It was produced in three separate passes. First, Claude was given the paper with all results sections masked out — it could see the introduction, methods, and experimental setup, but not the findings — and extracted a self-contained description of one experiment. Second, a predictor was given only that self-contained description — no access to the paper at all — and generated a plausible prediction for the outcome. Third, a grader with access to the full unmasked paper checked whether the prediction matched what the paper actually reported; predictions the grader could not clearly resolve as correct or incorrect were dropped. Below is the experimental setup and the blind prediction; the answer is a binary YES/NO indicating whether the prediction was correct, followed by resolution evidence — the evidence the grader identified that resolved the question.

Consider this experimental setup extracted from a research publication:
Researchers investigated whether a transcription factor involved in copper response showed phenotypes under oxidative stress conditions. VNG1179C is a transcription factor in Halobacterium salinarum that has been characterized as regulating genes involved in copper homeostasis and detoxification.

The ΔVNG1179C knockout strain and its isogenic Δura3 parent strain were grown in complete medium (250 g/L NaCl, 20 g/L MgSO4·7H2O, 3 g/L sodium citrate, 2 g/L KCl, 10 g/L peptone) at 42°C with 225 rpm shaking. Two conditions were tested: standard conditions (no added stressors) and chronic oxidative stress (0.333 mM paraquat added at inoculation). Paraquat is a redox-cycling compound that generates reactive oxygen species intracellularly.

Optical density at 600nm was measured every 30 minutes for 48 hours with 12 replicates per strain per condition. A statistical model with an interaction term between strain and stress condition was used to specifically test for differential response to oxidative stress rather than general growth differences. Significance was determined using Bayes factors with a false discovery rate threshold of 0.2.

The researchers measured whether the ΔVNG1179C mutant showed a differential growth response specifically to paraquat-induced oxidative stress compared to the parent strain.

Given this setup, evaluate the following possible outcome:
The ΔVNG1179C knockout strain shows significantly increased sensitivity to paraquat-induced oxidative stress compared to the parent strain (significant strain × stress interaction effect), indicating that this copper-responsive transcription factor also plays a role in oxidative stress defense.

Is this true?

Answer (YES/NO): NO